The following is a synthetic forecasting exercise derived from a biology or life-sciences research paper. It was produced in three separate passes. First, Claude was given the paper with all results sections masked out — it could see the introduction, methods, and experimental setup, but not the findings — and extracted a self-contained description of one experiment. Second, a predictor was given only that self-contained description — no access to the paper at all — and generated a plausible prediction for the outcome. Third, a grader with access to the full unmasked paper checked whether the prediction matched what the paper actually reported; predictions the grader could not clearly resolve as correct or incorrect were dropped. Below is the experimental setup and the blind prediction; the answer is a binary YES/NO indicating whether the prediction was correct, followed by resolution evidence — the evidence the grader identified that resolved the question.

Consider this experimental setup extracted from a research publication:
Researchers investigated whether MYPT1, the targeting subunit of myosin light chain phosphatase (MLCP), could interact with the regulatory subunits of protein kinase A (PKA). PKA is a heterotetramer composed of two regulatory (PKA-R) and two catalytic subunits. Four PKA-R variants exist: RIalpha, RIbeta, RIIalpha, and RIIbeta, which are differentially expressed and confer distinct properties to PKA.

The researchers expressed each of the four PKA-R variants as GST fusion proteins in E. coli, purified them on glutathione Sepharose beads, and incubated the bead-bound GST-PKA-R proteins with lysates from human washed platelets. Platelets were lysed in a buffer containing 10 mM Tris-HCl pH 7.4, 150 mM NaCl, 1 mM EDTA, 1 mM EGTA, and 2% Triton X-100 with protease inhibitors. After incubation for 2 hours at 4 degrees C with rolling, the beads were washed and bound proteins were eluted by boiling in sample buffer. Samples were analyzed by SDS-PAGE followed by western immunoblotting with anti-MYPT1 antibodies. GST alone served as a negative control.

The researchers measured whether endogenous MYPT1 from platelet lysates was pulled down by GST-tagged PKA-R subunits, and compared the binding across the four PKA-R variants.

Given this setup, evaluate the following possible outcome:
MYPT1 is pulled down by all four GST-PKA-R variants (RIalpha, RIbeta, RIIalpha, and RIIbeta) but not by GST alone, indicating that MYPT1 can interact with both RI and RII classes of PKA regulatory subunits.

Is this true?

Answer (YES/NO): YES